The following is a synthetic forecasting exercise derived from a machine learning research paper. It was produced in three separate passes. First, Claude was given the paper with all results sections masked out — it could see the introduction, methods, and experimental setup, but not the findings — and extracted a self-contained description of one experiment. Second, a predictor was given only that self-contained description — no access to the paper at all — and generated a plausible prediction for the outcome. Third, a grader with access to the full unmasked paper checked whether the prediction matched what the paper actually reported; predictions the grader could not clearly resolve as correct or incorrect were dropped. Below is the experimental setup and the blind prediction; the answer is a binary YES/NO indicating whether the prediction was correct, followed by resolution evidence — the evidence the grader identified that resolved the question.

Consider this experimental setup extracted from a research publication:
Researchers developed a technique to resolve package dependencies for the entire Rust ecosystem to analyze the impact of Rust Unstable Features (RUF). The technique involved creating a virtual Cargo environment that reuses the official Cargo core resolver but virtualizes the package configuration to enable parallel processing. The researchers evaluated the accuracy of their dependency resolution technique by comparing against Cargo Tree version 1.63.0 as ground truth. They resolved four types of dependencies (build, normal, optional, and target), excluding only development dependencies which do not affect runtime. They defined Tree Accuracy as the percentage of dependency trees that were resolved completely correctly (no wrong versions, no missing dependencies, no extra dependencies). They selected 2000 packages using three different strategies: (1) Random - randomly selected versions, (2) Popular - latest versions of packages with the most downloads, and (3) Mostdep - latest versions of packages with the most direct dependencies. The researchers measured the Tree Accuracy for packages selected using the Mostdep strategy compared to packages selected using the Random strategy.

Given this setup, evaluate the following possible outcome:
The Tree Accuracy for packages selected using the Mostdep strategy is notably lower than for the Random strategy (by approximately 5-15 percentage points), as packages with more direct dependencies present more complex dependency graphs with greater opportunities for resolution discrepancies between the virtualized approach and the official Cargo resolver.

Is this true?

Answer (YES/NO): NO